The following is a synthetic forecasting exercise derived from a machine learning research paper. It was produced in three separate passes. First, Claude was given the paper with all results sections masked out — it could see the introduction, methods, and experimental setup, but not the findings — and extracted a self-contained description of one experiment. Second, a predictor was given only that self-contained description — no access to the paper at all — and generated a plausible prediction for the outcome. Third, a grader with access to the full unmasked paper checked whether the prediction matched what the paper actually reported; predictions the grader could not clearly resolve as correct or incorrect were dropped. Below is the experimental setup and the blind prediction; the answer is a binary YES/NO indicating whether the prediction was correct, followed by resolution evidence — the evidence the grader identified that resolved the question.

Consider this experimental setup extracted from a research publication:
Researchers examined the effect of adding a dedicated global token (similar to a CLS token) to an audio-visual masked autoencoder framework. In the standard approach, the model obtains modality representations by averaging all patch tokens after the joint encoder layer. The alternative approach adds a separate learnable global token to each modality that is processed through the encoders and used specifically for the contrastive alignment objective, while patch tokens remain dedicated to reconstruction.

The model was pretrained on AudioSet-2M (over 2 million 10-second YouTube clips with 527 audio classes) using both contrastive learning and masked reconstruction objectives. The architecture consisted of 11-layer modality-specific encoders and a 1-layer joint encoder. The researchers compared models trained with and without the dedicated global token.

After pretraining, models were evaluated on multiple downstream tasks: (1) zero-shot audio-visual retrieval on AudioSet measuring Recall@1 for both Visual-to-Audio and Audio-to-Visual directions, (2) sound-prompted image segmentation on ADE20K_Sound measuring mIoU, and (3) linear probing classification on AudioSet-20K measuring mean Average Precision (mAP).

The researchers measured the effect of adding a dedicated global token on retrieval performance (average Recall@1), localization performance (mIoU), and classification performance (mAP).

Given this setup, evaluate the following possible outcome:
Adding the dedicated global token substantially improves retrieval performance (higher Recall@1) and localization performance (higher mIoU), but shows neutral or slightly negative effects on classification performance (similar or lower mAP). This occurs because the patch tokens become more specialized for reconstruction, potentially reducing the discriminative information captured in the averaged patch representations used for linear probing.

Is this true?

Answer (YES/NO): NO